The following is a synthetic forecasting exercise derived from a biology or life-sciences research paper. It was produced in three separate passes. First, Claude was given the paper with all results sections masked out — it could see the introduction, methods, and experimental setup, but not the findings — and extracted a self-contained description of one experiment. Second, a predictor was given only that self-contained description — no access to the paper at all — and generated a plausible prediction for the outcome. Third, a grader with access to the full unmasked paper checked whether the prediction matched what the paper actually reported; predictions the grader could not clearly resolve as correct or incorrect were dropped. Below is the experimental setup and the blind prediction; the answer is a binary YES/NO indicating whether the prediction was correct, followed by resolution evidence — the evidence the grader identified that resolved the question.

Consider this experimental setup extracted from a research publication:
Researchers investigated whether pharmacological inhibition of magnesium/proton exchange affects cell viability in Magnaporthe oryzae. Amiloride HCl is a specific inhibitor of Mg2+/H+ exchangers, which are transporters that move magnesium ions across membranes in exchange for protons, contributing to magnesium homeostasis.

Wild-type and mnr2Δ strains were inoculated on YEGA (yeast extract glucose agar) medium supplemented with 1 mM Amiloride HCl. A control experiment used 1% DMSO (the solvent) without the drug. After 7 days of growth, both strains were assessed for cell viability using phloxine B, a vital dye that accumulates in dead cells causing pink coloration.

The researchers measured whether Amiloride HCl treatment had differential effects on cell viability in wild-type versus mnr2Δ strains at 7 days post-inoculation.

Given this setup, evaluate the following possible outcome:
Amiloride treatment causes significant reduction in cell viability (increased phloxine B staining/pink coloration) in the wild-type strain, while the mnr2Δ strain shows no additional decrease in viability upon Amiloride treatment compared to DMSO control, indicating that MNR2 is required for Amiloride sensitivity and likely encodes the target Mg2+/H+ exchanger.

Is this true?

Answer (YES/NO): NO